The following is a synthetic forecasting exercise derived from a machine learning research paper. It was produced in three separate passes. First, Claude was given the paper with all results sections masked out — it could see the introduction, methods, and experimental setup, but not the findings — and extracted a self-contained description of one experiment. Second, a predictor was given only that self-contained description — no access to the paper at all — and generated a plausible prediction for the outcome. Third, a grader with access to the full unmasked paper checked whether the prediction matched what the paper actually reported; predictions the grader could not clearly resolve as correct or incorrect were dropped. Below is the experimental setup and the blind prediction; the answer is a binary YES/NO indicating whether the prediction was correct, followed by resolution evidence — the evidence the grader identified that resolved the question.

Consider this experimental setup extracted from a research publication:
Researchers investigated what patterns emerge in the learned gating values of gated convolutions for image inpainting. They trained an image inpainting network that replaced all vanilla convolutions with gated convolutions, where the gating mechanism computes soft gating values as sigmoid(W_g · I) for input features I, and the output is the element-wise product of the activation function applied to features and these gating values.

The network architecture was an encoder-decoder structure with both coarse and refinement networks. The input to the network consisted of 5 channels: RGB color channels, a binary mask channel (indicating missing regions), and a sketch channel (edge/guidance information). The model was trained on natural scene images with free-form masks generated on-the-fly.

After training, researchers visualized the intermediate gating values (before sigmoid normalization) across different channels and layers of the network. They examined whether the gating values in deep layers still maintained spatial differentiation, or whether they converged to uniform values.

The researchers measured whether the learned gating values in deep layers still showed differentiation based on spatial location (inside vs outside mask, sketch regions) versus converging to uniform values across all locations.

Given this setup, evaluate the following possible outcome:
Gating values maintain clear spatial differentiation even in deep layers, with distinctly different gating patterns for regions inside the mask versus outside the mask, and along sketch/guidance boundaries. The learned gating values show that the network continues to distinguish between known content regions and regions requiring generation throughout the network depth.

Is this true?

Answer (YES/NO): YES